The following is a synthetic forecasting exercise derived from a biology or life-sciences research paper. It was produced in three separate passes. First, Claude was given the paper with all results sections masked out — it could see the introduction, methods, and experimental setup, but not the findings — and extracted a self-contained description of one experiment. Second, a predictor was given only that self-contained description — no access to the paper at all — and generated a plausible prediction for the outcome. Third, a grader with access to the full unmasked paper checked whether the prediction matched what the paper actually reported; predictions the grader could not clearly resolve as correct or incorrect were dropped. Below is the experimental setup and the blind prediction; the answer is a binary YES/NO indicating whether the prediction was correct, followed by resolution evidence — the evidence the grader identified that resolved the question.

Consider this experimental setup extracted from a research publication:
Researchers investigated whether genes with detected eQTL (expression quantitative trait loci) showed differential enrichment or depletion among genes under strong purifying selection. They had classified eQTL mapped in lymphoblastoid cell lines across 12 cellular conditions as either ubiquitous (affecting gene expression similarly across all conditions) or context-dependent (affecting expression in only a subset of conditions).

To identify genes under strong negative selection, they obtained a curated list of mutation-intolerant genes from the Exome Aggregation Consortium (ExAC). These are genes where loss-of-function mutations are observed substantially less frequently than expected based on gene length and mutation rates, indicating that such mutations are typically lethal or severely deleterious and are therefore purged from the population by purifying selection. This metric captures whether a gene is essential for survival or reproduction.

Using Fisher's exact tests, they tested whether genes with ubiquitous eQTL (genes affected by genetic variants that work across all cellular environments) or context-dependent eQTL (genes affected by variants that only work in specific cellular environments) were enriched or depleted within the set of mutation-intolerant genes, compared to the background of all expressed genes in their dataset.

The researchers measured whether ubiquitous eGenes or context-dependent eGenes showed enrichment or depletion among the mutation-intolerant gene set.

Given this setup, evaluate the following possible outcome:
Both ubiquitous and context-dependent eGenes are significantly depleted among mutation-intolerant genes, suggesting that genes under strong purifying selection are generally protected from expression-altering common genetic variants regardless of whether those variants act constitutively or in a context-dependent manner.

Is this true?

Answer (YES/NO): NO